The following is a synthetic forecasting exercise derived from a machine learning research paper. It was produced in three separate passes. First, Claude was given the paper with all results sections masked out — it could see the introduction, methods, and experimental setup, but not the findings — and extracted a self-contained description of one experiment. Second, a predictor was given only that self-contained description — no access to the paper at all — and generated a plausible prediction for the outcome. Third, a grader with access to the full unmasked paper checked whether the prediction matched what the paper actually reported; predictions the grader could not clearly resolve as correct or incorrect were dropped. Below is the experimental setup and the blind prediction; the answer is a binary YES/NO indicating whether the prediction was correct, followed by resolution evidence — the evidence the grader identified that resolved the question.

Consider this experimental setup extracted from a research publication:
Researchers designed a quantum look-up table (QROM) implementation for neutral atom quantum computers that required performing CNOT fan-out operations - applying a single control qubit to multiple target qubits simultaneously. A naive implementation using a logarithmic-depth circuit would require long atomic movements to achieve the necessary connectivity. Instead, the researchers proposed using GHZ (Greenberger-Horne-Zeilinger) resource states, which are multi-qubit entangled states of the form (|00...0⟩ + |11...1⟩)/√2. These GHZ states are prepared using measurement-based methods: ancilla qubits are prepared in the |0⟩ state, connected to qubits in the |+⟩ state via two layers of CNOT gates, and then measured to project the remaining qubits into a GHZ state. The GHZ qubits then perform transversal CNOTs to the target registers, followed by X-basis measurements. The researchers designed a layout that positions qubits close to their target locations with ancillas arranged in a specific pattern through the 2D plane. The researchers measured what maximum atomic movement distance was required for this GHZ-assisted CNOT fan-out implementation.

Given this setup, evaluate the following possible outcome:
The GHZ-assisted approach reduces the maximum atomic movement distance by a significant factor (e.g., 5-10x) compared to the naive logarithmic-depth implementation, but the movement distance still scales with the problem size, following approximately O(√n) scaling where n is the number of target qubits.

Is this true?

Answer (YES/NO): NO